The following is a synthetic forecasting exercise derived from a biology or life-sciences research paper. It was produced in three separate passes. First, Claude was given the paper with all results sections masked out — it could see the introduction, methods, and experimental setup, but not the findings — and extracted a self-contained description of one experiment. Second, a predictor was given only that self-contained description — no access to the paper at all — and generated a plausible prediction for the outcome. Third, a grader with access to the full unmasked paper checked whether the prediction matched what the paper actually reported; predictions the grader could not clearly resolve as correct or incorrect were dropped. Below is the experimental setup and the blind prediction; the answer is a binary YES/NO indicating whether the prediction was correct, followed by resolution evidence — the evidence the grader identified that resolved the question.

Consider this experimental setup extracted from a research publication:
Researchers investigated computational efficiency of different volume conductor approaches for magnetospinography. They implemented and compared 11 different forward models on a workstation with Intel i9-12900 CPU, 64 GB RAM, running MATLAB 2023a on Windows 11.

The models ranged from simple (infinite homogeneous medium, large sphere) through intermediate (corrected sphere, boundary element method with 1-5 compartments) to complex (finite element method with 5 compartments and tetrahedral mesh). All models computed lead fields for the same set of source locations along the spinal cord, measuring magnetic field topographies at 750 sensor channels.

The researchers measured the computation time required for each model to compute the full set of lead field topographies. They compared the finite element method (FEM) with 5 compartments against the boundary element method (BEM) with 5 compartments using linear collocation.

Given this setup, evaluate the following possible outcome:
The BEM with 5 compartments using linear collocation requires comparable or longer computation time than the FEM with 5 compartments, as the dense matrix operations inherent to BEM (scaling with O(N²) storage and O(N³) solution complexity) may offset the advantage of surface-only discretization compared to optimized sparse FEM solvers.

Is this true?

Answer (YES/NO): NO